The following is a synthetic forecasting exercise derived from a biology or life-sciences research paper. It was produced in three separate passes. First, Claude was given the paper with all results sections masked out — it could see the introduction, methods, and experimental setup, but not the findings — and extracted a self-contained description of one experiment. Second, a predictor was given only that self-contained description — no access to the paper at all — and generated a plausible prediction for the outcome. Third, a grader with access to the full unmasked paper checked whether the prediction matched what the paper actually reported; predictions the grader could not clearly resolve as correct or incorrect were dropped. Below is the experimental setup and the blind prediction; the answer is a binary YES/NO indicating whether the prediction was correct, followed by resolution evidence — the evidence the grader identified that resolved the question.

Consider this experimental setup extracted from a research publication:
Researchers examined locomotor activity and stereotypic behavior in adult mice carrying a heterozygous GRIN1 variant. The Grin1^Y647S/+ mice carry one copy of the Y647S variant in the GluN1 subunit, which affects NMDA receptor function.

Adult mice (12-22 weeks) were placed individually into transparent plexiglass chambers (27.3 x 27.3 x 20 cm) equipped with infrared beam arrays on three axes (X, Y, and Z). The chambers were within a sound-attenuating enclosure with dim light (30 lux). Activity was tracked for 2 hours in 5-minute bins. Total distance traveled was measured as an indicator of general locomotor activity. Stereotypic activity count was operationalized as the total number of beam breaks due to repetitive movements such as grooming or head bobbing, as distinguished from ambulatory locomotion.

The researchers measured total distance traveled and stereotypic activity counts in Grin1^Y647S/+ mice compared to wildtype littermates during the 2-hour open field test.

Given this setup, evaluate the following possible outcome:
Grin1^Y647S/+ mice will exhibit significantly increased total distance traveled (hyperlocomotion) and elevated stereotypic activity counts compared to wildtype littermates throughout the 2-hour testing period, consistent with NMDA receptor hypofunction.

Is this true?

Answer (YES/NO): NO